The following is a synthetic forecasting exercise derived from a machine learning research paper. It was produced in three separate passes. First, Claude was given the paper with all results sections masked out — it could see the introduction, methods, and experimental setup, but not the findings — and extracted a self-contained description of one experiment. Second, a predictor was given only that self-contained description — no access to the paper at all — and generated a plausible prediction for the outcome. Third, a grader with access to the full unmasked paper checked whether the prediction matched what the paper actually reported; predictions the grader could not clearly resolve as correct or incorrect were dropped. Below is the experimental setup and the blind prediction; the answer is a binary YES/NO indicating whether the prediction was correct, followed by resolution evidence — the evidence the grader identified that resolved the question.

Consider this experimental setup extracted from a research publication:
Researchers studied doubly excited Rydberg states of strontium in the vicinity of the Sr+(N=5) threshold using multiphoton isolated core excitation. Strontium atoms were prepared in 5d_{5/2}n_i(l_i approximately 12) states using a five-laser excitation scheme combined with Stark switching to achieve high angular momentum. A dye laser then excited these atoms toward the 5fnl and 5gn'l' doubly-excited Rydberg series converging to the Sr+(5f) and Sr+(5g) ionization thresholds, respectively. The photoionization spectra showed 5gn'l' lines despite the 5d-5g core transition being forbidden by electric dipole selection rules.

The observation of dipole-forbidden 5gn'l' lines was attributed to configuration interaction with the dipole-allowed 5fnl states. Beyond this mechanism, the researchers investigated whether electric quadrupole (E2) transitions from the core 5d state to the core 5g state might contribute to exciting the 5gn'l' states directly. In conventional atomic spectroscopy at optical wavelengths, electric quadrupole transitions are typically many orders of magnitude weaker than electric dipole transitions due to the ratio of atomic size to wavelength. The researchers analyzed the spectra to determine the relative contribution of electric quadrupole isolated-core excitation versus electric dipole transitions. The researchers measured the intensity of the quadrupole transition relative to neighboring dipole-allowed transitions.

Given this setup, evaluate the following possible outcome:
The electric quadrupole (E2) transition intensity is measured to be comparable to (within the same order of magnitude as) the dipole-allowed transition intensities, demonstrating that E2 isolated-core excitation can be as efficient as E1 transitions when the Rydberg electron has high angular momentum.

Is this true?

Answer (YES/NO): YES